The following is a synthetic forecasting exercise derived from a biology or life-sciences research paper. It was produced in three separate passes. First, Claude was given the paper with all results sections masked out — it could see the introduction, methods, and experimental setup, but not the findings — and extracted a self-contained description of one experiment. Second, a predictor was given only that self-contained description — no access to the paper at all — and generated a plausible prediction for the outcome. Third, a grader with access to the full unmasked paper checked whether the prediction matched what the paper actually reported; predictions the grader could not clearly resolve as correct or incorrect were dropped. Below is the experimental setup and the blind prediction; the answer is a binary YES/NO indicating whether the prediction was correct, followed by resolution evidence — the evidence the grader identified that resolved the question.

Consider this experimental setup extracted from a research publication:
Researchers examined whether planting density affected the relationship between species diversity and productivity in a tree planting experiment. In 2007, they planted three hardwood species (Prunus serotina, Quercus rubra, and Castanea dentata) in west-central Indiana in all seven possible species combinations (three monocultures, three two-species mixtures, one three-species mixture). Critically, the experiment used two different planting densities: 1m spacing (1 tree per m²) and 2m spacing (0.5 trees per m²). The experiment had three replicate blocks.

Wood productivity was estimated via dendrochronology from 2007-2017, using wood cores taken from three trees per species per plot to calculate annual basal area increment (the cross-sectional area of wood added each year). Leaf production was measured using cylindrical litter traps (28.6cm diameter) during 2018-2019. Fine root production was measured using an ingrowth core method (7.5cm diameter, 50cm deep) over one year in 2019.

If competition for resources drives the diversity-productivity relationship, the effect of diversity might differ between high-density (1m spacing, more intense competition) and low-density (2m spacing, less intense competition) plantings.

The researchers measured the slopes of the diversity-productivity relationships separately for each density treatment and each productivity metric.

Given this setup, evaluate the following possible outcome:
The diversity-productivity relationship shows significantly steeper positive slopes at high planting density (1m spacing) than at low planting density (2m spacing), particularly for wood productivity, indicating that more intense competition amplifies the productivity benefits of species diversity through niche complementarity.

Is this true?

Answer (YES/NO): NO